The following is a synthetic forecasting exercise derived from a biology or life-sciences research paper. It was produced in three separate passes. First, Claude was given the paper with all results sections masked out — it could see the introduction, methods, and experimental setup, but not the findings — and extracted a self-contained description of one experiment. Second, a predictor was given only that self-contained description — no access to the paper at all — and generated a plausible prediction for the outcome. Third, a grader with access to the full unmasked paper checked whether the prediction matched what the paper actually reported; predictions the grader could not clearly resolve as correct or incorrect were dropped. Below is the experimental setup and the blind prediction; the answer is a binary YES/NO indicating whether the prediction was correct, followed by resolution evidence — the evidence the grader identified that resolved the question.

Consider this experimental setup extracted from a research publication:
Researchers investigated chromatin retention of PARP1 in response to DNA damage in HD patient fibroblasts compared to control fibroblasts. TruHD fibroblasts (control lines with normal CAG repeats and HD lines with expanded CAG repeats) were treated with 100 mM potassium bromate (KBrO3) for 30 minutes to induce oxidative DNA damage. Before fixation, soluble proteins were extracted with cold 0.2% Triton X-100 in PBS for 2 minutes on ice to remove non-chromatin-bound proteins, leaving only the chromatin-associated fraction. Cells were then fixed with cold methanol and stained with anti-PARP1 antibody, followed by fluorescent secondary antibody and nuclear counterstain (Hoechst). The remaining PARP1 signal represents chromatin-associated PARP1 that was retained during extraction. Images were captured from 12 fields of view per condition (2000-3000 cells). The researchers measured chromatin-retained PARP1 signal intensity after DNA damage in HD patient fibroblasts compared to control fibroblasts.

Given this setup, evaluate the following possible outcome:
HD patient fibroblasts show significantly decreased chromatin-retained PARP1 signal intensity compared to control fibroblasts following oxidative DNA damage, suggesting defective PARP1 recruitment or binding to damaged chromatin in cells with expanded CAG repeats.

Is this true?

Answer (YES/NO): NO